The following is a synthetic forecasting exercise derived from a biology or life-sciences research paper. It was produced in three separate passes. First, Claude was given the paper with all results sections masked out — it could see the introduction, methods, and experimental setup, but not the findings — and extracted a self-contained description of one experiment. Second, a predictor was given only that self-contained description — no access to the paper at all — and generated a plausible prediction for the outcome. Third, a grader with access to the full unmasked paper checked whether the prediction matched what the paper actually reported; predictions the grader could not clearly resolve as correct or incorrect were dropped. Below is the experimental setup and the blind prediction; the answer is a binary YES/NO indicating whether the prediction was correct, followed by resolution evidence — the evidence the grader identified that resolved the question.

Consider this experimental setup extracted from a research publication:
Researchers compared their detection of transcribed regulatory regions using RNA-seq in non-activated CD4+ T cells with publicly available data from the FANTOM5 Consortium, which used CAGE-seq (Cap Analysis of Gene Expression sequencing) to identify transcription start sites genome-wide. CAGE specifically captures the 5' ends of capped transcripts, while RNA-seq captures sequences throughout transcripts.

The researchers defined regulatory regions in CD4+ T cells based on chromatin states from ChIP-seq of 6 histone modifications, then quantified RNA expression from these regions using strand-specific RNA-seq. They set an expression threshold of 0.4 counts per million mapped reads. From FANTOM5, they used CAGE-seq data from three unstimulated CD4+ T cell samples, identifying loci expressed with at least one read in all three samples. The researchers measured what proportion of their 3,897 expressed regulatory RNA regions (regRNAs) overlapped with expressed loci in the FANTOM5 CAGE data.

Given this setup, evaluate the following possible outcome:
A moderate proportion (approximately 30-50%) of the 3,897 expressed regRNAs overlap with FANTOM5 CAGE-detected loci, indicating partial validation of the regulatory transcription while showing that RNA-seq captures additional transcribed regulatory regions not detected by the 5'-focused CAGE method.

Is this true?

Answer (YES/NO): NO